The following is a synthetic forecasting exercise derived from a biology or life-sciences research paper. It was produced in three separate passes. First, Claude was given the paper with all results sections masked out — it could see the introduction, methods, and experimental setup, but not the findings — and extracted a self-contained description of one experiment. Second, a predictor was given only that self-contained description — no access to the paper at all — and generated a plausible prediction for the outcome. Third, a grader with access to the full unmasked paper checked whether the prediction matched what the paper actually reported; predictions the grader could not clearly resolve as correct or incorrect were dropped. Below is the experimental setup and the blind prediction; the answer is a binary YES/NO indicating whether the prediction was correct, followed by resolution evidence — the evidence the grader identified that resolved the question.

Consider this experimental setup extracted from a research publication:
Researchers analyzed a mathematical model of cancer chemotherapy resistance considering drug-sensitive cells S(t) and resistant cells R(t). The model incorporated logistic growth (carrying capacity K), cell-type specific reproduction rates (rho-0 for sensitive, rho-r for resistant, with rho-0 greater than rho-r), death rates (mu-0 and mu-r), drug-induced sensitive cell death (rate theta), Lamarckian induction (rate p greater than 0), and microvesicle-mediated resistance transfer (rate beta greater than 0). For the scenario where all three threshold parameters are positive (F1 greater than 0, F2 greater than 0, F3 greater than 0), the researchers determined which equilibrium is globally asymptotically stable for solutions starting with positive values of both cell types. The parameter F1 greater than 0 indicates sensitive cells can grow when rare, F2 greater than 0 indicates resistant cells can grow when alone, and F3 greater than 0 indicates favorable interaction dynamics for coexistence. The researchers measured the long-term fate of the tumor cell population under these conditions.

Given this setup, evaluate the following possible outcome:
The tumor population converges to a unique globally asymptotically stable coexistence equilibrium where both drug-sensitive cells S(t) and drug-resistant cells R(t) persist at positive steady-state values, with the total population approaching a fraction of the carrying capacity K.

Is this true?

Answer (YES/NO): YES